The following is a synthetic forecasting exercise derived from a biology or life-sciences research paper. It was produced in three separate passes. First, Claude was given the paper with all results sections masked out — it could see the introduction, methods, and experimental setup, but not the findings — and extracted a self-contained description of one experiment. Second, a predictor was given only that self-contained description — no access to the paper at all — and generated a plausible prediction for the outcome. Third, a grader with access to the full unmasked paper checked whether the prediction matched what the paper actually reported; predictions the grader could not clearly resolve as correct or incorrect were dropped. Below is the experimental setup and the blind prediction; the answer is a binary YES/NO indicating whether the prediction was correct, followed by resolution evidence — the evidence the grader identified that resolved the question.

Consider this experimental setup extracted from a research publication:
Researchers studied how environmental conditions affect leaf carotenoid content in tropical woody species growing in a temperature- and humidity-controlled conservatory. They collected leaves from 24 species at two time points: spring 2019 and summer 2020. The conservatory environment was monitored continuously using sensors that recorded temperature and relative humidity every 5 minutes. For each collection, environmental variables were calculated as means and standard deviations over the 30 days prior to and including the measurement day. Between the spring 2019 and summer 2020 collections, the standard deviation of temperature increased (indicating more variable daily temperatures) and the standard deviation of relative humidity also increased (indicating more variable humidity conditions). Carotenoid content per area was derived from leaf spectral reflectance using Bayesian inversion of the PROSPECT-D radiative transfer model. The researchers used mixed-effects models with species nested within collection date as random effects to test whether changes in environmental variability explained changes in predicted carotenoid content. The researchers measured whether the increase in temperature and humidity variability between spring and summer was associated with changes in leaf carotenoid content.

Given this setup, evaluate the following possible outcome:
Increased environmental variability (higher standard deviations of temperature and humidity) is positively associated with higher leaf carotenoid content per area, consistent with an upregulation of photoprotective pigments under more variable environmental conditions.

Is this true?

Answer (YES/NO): NO